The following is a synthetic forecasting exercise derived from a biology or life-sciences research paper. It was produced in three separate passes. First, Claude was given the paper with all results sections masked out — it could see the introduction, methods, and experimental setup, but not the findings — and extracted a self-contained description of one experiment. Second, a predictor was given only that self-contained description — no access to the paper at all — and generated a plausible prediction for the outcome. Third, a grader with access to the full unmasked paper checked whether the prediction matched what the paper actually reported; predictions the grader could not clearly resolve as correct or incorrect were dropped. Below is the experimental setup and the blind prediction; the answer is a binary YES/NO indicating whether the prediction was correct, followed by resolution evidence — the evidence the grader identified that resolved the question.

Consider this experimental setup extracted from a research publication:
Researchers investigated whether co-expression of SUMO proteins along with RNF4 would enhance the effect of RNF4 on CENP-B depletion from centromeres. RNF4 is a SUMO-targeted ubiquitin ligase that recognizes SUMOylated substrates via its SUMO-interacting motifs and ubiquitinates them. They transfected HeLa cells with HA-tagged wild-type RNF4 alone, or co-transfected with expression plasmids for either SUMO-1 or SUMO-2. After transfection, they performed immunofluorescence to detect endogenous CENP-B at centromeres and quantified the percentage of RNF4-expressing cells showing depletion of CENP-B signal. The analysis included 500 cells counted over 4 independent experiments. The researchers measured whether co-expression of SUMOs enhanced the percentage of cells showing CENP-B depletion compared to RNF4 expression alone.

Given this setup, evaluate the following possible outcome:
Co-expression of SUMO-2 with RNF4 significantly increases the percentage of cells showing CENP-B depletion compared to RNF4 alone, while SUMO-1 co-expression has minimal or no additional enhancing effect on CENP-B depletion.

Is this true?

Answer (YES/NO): NO